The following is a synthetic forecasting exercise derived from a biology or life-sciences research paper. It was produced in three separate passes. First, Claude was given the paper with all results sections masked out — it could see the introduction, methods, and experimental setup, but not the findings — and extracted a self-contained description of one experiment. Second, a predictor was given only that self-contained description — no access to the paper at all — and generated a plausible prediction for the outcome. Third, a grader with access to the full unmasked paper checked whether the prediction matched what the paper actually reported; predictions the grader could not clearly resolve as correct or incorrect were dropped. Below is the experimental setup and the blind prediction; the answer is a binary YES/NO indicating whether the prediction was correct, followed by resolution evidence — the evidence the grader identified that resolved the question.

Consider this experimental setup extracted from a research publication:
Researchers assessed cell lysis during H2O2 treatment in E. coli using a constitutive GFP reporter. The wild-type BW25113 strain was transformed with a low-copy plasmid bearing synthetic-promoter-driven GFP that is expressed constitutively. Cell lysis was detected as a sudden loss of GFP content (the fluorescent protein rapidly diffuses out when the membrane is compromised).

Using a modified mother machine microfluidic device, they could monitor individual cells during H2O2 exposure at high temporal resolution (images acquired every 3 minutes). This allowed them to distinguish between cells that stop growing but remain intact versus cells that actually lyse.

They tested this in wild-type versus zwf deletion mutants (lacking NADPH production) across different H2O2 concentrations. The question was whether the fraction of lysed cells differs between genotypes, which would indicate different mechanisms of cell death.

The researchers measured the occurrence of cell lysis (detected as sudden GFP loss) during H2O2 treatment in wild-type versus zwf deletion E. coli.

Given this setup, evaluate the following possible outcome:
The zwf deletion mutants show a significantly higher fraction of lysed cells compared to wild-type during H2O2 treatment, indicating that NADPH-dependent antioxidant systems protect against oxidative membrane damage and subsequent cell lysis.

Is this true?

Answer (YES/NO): NO